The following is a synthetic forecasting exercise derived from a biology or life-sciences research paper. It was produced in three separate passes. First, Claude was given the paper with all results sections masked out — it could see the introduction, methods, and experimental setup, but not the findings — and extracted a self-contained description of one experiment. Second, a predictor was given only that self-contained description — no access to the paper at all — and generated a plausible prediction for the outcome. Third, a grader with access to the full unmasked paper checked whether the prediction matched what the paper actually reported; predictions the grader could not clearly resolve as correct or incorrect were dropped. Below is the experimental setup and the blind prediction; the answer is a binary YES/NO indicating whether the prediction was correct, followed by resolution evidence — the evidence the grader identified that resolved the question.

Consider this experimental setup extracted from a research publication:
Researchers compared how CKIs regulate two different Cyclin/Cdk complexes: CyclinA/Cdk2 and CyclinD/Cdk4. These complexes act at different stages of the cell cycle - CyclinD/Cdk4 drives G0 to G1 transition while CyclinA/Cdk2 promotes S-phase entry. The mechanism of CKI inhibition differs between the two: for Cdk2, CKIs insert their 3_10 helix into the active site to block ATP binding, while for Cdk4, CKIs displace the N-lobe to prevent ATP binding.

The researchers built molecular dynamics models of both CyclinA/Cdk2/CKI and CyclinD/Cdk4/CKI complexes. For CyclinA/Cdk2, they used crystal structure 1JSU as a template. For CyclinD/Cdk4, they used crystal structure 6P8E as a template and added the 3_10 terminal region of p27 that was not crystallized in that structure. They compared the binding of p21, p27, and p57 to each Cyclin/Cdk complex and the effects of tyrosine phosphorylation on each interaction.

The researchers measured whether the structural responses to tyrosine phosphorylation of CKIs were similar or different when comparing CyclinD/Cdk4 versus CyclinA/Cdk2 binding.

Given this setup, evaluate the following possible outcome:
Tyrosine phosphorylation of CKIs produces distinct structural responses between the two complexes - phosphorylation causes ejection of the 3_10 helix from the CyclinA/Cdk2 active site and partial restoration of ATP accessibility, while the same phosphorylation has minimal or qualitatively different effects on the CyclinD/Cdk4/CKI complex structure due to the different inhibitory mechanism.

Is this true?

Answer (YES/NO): YES